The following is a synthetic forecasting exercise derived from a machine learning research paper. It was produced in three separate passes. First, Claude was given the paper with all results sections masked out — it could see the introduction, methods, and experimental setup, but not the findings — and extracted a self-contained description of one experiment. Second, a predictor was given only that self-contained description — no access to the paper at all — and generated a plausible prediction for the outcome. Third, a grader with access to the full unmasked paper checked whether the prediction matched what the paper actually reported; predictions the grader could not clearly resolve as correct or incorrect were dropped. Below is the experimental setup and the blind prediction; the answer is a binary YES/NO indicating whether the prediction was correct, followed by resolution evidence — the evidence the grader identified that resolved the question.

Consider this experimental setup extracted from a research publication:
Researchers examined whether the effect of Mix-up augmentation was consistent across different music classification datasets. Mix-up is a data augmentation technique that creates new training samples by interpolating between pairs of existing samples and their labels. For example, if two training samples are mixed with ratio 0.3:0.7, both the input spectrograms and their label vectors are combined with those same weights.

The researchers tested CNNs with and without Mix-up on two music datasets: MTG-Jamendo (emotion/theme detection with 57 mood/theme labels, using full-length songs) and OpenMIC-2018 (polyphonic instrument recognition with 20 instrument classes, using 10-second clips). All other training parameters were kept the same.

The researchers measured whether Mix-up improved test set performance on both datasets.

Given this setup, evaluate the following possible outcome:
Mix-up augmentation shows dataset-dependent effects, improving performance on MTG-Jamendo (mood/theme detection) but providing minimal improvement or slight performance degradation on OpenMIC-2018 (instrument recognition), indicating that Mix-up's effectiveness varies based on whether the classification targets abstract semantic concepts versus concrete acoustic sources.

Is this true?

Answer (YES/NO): YES